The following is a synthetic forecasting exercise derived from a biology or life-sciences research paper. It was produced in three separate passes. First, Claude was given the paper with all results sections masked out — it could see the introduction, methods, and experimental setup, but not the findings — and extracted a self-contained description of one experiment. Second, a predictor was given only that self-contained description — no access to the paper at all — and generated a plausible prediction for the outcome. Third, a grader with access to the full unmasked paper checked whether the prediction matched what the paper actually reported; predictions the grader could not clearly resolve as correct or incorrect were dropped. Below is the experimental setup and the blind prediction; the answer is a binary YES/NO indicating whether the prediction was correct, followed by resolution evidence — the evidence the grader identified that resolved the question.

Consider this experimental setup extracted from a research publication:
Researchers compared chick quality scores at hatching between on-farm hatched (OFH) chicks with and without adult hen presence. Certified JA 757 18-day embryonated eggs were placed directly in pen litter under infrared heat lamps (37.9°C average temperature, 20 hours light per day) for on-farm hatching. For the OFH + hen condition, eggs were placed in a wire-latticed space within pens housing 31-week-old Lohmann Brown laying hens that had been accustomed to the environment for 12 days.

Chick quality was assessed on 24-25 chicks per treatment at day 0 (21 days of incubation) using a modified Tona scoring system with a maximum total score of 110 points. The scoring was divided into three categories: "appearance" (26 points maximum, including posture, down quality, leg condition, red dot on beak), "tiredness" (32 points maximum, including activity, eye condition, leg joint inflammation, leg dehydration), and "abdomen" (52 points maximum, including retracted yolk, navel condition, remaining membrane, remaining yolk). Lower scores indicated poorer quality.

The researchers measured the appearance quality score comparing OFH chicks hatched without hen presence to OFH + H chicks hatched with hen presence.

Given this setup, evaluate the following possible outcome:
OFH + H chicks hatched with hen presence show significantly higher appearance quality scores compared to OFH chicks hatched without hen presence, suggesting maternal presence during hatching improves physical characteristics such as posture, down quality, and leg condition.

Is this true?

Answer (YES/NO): NO